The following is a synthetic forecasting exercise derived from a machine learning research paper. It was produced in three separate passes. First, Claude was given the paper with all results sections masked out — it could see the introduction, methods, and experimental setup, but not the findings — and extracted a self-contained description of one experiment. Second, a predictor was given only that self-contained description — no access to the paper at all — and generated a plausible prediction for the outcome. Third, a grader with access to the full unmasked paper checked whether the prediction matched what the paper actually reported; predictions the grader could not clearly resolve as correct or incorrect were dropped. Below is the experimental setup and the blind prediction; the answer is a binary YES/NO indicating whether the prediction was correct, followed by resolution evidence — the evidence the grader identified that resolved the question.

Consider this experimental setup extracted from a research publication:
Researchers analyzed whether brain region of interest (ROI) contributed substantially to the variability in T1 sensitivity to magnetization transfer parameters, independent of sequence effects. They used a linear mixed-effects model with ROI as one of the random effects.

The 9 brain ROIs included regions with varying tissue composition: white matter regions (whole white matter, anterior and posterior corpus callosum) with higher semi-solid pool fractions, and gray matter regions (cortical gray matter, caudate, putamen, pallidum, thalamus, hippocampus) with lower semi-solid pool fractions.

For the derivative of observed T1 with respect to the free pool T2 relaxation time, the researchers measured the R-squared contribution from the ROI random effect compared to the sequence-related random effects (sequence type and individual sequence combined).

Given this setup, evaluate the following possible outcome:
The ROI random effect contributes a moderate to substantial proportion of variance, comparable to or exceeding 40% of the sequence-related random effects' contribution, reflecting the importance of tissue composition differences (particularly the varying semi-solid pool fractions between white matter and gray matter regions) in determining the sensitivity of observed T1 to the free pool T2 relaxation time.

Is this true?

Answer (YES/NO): NO